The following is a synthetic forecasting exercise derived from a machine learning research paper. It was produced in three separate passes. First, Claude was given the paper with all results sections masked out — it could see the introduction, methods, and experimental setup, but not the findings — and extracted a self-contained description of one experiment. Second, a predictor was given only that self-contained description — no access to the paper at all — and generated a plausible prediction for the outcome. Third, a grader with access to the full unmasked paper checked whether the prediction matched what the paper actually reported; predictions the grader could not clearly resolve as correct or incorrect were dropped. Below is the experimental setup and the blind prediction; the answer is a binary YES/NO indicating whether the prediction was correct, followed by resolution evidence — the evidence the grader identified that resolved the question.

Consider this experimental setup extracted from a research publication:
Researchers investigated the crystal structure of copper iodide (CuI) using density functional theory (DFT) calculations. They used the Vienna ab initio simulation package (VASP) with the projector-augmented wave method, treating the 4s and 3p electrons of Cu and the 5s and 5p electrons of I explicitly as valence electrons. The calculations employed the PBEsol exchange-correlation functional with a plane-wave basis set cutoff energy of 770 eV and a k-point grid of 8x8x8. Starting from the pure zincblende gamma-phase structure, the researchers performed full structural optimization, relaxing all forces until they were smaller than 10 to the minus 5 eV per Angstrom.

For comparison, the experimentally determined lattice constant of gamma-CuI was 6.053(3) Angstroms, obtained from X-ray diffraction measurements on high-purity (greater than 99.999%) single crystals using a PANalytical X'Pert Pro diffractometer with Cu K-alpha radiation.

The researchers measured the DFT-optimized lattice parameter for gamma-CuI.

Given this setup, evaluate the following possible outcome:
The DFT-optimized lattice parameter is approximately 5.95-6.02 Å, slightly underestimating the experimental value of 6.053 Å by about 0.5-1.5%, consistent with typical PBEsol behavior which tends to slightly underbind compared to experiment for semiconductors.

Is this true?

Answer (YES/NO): NO